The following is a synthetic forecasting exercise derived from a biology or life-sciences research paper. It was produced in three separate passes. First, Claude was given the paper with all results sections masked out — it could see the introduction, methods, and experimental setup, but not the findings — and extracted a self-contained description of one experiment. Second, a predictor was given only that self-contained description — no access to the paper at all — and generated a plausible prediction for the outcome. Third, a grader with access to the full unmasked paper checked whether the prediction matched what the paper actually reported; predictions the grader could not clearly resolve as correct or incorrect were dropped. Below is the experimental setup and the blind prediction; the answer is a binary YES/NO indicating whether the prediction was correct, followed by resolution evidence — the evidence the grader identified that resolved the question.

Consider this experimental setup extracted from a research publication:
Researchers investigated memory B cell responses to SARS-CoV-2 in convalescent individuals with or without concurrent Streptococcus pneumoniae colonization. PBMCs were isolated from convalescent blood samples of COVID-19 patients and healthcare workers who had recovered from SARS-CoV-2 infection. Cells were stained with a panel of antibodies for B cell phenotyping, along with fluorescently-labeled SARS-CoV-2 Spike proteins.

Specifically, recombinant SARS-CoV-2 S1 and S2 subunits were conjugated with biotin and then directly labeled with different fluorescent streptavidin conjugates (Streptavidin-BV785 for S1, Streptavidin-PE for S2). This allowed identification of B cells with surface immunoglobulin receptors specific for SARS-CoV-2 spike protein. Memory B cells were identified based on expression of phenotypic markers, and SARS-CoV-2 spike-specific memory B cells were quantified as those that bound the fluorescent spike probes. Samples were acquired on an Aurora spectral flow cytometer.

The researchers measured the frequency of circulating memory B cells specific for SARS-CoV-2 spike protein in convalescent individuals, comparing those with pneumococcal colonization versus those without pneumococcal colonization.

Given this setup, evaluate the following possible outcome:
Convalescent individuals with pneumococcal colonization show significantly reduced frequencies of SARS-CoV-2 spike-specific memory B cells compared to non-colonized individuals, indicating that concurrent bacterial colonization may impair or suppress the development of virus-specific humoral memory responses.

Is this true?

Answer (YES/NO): YES